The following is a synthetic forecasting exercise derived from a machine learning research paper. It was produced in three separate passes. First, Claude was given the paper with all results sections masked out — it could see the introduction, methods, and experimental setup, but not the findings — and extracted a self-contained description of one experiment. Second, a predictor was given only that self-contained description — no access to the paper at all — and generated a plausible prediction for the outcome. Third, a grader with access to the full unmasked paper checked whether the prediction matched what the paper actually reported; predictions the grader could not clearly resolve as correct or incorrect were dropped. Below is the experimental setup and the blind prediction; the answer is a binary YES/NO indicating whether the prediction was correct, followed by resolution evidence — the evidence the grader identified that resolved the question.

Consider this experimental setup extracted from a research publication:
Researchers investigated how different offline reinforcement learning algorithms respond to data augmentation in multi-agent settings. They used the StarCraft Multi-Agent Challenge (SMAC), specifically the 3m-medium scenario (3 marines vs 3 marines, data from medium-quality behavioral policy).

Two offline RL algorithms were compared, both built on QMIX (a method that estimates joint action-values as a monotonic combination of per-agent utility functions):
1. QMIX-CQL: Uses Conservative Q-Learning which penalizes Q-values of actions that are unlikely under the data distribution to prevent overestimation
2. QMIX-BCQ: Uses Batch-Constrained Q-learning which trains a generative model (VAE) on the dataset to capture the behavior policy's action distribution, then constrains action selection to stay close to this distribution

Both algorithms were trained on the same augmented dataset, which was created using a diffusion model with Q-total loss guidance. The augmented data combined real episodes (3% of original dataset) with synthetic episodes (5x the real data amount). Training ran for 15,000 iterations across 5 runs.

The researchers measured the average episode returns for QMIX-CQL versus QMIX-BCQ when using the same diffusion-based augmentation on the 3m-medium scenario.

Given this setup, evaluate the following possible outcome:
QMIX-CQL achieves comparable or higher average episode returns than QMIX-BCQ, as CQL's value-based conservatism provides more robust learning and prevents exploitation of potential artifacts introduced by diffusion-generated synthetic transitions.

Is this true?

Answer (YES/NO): NO